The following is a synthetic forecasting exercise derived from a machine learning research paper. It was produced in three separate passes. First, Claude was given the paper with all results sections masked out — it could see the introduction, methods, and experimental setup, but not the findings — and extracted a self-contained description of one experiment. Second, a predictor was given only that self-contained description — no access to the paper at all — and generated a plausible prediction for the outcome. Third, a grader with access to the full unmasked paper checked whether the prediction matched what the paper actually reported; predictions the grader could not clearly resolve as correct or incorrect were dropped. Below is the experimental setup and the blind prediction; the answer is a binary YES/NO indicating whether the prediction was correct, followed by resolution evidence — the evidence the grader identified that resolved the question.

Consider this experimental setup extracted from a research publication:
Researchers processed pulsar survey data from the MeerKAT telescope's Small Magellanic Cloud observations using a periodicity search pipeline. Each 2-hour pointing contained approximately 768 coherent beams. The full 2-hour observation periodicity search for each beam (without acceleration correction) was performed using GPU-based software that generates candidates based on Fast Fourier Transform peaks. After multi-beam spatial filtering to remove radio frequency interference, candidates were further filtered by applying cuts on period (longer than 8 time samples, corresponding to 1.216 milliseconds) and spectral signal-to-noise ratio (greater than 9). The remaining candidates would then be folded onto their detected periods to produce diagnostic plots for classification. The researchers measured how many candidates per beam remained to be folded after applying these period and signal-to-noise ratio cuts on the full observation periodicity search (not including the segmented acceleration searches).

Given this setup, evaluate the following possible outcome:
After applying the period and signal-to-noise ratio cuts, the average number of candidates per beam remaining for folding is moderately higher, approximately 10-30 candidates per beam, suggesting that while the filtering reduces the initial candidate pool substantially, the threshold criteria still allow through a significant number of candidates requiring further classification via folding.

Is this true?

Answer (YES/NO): YES